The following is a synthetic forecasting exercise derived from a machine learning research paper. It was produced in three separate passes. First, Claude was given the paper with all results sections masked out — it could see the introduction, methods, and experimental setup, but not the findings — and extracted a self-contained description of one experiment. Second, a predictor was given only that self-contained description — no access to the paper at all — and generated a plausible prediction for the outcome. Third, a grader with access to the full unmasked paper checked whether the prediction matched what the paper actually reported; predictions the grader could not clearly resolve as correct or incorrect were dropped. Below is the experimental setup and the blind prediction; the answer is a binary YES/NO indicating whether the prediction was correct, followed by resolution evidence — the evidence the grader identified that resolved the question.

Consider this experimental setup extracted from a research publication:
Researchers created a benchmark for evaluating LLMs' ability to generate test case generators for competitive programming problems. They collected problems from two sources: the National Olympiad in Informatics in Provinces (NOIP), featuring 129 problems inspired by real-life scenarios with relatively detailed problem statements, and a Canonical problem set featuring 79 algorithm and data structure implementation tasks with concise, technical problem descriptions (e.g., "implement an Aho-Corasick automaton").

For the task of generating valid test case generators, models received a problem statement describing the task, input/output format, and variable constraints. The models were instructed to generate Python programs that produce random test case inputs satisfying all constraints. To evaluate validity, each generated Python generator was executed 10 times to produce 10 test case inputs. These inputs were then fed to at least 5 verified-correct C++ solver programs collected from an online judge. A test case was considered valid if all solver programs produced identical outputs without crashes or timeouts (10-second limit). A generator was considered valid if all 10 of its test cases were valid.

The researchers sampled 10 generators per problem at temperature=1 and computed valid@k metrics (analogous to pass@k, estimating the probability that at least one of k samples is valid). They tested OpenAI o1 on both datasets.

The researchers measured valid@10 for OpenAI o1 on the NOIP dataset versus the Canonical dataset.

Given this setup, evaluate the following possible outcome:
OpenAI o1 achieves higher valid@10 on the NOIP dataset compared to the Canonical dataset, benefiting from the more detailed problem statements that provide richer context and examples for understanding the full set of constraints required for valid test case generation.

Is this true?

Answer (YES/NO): NO